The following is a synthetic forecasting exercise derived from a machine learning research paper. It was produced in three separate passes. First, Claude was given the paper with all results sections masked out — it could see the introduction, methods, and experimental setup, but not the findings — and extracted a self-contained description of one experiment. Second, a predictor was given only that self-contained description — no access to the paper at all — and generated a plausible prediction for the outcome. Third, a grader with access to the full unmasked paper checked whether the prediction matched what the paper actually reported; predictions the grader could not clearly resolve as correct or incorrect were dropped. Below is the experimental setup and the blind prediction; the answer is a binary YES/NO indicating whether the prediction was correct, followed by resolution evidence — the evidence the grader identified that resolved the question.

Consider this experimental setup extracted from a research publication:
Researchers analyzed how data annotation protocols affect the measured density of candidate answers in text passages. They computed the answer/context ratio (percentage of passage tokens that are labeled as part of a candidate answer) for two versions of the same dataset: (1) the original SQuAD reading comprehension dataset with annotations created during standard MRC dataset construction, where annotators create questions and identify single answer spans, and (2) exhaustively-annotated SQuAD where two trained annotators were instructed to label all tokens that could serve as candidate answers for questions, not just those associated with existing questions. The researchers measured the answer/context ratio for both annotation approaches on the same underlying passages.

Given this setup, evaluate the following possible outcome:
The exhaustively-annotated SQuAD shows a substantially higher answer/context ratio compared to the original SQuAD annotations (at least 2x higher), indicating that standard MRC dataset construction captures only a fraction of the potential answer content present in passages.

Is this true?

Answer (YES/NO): YES